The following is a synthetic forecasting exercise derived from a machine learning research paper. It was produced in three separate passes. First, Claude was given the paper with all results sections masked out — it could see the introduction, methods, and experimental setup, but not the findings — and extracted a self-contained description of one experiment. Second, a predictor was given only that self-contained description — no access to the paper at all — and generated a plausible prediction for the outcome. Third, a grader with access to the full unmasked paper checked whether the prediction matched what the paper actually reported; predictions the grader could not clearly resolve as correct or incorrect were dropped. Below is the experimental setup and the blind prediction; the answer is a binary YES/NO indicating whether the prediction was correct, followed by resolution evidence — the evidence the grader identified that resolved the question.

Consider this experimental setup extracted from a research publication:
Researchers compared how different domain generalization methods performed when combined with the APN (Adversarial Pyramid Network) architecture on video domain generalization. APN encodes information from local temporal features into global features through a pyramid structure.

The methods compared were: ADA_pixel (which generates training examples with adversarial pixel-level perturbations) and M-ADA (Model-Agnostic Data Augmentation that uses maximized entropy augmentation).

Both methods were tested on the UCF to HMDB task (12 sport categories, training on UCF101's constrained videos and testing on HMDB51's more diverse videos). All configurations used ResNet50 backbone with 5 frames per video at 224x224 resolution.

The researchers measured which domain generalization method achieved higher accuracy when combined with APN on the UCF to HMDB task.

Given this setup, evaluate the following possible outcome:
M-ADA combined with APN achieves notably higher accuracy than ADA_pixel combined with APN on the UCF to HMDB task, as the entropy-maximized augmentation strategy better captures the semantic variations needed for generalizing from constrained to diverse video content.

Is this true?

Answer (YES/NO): NO